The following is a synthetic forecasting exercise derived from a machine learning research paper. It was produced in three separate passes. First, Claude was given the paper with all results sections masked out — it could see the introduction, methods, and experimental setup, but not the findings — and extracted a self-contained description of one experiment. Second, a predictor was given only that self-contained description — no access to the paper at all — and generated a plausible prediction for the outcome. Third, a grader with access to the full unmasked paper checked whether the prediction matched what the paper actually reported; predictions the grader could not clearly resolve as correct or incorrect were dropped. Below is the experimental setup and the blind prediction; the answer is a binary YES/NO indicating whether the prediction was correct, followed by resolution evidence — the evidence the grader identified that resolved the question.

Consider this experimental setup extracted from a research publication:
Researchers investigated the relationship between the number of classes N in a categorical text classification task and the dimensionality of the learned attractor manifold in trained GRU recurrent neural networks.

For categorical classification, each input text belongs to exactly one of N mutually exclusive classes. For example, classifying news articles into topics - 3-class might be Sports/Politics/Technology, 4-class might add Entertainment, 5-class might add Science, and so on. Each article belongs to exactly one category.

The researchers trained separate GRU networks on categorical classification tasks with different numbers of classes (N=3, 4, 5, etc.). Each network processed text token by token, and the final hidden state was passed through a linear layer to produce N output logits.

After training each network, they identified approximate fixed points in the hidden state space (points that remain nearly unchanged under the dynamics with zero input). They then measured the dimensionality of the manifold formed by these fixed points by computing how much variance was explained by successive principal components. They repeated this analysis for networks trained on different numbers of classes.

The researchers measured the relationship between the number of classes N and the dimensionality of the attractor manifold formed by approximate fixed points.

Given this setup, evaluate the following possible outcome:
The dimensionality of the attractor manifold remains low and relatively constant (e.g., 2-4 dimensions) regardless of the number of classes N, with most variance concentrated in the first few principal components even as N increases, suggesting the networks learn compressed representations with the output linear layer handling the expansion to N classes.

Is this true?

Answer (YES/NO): NO